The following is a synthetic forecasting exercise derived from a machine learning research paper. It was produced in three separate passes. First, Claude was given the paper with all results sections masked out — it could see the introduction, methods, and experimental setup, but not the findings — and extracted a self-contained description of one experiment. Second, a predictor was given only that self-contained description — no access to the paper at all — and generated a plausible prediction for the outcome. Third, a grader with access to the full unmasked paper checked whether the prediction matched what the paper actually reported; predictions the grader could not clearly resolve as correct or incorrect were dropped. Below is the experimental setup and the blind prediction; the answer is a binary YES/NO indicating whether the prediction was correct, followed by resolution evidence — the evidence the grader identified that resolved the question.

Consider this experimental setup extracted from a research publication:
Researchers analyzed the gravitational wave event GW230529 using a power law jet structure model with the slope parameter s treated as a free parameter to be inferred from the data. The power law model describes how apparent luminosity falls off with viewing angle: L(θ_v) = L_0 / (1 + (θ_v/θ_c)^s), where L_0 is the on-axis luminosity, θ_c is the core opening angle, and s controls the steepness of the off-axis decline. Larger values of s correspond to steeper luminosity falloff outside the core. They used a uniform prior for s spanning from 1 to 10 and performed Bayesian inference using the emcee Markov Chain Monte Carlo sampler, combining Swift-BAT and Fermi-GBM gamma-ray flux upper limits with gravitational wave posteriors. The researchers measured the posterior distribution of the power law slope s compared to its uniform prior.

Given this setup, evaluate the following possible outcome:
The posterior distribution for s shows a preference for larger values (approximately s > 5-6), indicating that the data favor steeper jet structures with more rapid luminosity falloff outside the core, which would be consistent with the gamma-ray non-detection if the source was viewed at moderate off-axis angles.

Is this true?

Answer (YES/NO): YES